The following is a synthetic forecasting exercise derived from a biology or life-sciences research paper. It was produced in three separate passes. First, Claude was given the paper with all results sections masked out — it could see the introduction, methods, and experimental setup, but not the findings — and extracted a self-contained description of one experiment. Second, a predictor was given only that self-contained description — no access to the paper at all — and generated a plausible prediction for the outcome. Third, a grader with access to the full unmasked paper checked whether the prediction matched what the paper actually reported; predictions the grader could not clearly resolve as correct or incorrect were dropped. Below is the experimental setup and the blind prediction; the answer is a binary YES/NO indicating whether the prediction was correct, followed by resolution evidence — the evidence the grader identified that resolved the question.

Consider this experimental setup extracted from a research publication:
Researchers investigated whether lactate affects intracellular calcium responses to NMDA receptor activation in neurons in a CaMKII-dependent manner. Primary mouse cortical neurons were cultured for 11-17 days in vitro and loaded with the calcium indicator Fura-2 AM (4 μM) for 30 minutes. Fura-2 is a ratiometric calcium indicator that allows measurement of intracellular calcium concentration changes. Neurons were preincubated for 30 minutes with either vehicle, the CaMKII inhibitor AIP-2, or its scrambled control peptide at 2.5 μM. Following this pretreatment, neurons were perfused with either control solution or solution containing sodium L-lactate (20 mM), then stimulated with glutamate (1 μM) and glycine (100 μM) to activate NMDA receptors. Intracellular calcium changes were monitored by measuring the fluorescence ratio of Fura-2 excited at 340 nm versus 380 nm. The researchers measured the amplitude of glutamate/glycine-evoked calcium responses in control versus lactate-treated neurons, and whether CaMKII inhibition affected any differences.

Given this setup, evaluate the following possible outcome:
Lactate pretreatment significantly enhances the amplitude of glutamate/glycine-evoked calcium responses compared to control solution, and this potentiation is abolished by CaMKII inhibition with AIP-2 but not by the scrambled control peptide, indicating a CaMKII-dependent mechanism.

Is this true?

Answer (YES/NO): YES